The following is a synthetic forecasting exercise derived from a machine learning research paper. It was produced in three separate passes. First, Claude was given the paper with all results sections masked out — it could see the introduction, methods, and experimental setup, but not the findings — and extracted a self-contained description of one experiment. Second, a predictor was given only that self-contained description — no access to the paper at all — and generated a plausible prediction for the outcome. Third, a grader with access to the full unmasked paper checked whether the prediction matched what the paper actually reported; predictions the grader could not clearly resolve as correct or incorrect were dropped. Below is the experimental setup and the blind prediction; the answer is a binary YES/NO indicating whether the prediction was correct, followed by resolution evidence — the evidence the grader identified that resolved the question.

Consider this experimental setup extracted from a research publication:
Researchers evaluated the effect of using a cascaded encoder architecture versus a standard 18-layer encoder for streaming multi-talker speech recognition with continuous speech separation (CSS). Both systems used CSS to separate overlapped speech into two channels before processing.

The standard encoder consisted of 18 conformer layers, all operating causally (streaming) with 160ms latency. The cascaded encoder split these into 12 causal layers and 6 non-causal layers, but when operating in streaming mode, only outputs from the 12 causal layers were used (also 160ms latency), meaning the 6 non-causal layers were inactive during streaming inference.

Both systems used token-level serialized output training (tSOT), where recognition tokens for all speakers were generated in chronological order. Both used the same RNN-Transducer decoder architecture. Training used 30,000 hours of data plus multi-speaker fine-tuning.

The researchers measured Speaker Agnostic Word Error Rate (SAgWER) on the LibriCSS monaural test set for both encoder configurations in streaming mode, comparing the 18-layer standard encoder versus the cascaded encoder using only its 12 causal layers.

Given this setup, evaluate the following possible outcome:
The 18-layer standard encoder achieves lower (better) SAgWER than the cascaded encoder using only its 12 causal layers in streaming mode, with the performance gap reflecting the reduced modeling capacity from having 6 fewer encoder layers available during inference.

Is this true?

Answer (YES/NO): YES